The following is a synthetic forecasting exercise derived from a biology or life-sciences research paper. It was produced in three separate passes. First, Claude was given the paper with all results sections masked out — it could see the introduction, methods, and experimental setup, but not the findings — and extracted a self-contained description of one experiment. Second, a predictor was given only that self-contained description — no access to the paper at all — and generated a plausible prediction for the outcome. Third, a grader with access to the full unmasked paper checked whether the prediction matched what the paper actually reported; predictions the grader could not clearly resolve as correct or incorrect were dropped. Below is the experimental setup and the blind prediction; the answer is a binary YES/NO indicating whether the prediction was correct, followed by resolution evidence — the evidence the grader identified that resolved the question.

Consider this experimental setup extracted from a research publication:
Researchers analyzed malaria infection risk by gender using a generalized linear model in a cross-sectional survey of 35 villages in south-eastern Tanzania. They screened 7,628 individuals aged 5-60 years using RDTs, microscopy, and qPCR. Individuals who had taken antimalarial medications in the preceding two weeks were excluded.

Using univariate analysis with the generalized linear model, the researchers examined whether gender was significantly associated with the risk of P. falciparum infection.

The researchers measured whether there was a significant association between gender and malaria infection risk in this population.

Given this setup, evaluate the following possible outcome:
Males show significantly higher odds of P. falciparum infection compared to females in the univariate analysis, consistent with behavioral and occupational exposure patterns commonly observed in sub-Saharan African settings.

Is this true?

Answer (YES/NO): NO